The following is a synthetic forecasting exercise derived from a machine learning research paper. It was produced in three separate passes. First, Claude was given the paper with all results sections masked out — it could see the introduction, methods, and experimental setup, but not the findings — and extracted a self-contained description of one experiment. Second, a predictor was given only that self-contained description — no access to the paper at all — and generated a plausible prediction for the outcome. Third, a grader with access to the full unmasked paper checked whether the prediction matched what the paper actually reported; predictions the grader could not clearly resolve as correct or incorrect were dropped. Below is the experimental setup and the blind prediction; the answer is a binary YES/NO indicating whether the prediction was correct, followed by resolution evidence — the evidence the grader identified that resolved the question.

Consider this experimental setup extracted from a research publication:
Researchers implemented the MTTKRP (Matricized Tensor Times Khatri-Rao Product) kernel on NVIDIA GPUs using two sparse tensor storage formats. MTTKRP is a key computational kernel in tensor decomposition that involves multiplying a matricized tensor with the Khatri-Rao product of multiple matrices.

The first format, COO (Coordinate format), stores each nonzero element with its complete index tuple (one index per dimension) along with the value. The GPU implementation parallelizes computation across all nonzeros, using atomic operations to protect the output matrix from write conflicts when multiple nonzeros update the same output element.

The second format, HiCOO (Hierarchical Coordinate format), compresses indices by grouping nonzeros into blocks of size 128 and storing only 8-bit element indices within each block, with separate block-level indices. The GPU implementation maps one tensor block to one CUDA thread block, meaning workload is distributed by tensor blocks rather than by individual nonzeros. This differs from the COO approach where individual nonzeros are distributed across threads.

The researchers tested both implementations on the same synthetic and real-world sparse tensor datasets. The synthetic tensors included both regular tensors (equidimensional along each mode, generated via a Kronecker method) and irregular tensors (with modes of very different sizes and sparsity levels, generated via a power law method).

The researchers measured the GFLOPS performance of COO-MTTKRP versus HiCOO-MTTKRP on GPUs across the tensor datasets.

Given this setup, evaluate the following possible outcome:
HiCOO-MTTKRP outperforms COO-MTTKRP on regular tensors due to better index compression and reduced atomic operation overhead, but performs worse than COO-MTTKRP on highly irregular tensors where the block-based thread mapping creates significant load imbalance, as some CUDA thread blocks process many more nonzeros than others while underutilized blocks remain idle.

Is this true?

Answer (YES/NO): NO